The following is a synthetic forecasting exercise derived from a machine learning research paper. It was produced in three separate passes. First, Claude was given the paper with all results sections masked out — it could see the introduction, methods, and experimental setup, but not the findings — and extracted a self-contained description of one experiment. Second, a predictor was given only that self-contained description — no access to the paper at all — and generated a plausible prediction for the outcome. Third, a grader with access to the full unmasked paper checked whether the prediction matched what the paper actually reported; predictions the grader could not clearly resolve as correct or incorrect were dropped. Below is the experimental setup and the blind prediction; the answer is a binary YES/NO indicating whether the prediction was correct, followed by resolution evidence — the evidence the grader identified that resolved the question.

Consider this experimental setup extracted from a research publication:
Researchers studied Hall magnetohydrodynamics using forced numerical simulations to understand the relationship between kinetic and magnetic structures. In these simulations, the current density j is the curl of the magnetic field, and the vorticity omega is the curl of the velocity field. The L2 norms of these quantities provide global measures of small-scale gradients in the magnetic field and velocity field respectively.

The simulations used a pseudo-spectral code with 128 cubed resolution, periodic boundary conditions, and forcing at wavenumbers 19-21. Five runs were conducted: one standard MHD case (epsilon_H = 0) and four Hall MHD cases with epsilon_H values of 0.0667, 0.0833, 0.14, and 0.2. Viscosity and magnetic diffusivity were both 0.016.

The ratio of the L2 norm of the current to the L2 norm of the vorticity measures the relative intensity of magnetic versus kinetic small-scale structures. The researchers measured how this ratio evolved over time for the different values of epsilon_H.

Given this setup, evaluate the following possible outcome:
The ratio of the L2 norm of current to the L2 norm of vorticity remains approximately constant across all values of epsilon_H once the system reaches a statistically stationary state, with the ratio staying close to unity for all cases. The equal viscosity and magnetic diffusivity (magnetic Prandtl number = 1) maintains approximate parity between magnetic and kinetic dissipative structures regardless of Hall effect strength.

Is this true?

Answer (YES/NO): NO